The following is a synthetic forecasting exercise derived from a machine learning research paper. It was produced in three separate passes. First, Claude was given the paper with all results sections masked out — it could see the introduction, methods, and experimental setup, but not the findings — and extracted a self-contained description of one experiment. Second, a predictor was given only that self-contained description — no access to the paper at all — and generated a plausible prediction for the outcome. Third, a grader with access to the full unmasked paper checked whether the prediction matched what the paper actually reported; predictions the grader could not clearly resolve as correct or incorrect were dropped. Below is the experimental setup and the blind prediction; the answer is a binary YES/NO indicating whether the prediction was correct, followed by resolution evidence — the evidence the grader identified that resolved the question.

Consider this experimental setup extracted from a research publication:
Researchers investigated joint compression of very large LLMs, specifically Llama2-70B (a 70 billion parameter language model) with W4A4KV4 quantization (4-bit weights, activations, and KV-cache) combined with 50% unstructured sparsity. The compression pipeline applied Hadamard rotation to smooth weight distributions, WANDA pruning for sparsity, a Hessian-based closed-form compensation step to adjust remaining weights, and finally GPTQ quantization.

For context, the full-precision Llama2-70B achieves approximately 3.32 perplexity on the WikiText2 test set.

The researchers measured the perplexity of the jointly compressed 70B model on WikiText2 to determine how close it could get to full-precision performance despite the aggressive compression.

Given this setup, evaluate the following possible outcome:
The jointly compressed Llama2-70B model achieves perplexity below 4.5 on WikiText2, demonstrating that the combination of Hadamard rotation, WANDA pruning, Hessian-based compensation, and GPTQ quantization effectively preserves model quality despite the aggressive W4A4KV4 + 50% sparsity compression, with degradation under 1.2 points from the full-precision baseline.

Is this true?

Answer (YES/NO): NO